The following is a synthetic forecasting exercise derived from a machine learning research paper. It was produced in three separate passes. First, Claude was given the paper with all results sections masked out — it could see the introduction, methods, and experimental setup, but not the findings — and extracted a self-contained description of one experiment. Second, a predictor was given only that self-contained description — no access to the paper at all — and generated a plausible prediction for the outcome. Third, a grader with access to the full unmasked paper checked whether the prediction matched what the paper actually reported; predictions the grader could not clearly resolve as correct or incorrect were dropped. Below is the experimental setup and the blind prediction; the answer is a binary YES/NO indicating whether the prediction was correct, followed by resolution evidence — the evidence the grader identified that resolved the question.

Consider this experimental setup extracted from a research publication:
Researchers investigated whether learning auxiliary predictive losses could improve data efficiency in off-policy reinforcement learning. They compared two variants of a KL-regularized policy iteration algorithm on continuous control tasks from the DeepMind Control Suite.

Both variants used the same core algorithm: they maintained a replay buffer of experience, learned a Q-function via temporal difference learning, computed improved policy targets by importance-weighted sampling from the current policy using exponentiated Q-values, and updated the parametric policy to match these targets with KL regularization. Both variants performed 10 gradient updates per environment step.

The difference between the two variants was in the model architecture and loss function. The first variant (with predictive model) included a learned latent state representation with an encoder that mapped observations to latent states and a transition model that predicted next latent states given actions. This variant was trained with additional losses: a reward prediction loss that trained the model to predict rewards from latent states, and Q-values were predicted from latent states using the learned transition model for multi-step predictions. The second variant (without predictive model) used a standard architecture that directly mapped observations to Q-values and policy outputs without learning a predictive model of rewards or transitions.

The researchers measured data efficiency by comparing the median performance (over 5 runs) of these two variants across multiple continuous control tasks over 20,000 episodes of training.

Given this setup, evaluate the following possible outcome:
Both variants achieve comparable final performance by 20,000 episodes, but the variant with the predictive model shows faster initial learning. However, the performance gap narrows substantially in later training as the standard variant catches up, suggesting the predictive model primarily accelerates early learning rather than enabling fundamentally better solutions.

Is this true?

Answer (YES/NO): YES